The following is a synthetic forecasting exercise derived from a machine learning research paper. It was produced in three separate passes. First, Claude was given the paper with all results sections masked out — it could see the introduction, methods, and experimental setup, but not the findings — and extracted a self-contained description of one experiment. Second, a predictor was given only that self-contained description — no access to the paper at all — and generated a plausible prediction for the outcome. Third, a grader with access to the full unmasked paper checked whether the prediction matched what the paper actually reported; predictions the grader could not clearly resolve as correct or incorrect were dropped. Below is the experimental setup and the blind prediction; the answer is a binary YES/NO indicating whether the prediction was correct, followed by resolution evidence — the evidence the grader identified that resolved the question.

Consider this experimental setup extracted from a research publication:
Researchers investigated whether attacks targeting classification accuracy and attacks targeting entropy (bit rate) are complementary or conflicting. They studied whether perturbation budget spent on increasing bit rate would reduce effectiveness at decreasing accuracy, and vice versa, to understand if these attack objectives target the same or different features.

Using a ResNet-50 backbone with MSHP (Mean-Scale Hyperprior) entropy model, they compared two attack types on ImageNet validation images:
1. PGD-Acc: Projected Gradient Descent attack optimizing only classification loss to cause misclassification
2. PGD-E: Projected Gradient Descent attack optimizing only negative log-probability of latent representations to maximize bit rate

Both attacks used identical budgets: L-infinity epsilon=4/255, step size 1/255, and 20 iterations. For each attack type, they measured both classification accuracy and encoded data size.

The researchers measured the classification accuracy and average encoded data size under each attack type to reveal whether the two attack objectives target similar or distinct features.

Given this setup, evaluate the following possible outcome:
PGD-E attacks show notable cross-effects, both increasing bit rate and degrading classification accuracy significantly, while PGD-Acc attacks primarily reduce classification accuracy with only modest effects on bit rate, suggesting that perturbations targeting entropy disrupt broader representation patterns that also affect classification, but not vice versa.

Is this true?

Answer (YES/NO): NO